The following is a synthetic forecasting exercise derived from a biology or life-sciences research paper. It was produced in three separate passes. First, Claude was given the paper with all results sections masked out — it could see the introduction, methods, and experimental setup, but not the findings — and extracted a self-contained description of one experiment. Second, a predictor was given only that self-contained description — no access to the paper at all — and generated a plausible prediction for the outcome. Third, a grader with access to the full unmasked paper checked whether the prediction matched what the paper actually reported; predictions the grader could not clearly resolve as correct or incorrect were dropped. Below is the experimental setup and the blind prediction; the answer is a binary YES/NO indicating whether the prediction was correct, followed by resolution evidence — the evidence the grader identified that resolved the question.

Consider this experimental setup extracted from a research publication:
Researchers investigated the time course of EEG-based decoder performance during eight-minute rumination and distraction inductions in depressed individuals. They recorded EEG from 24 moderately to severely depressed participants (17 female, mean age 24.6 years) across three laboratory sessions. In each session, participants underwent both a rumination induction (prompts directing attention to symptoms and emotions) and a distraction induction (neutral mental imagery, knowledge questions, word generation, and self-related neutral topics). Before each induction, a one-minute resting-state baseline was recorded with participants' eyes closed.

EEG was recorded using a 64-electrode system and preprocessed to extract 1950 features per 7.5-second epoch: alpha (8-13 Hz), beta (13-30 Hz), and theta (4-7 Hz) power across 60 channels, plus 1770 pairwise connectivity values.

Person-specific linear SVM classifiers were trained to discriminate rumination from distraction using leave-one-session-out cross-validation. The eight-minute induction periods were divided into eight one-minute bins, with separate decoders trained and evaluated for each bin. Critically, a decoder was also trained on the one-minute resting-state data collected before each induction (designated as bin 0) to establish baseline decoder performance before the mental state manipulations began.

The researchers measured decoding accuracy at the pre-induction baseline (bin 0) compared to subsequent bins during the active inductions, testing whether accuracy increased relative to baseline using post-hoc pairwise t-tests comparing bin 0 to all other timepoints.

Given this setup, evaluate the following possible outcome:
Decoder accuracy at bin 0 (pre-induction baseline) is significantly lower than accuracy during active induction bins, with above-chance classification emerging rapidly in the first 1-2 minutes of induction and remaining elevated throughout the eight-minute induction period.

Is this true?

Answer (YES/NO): NO